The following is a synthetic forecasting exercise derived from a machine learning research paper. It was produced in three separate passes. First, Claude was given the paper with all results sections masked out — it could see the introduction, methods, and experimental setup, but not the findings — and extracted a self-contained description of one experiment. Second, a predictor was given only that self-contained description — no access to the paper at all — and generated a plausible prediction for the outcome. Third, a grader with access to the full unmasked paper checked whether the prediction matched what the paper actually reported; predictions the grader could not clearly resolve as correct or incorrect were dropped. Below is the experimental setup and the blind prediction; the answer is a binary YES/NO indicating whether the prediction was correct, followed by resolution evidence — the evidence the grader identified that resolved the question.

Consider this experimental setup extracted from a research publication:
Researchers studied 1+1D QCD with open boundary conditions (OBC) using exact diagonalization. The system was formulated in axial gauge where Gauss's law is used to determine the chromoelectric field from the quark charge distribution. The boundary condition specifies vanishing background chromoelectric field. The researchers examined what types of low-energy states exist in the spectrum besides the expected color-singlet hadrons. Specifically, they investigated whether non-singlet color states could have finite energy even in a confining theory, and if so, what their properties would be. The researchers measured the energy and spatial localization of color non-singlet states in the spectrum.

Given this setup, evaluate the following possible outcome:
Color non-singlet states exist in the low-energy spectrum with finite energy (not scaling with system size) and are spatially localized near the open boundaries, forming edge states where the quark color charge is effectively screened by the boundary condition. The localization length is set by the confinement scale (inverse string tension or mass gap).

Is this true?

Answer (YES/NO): YES